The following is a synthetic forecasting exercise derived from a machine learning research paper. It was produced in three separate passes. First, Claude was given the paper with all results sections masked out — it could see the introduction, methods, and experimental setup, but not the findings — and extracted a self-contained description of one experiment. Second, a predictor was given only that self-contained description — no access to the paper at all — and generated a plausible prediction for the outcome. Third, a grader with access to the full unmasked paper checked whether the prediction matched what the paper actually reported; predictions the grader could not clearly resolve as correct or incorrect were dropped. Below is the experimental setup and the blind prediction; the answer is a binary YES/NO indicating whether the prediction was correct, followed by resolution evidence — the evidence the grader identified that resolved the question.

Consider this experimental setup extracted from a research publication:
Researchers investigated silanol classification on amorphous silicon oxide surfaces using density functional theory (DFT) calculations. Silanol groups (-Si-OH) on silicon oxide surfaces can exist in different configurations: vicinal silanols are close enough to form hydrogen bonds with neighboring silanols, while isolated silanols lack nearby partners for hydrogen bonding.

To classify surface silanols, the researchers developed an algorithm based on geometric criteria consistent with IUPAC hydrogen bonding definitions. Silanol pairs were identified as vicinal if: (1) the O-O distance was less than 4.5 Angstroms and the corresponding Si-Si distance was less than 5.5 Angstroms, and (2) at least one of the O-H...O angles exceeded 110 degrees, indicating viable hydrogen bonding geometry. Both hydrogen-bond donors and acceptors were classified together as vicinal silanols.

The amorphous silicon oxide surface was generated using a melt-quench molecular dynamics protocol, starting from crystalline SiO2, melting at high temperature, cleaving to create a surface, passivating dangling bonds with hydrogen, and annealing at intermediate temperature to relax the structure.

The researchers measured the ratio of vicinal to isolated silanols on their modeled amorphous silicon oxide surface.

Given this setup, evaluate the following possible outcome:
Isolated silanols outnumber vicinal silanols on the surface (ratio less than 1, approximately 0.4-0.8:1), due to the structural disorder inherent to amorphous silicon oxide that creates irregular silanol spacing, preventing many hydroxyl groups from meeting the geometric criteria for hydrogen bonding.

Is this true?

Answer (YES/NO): NO